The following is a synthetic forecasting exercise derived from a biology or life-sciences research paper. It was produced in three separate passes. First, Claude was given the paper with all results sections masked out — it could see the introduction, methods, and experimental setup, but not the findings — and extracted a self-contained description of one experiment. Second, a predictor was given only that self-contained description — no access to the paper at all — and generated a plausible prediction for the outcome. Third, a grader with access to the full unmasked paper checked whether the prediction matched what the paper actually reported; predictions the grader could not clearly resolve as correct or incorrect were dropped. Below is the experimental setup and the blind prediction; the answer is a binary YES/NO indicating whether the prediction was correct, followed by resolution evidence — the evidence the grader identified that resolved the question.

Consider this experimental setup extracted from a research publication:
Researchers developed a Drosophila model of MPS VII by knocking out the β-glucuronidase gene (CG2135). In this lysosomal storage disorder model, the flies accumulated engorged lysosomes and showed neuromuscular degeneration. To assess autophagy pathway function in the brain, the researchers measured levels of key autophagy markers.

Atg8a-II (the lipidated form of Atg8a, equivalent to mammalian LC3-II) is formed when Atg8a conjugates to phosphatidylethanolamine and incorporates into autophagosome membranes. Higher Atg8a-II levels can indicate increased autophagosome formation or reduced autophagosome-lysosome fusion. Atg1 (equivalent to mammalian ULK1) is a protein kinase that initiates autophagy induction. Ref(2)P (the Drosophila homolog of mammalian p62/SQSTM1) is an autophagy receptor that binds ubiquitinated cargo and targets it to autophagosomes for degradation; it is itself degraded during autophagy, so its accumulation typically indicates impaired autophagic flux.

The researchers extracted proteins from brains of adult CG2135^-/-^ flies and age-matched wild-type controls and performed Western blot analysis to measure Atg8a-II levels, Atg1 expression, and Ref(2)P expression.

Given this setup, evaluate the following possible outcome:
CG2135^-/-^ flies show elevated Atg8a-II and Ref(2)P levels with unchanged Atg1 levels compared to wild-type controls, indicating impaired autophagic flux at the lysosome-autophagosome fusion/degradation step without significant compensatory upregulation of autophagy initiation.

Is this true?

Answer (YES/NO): NO